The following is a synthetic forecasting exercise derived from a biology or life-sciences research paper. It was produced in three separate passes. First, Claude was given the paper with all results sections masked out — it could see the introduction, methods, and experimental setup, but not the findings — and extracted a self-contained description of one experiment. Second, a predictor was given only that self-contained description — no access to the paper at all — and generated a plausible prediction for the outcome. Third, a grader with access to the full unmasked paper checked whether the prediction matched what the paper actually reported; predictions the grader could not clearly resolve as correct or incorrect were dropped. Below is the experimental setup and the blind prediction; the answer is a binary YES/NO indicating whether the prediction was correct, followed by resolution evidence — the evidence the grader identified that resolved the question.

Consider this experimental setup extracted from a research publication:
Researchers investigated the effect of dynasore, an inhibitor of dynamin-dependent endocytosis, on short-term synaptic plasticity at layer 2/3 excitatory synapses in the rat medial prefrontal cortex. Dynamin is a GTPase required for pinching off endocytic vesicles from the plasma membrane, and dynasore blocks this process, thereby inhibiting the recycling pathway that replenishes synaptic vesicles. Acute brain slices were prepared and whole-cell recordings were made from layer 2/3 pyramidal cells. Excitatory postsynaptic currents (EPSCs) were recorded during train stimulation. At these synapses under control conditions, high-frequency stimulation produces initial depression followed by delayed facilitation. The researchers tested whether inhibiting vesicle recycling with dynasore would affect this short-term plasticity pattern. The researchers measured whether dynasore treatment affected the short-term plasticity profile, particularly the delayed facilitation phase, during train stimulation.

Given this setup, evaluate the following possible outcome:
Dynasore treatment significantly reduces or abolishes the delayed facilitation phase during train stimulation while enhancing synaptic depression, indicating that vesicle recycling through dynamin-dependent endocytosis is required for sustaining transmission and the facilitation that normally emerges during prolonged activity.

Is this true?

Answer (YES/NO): NO